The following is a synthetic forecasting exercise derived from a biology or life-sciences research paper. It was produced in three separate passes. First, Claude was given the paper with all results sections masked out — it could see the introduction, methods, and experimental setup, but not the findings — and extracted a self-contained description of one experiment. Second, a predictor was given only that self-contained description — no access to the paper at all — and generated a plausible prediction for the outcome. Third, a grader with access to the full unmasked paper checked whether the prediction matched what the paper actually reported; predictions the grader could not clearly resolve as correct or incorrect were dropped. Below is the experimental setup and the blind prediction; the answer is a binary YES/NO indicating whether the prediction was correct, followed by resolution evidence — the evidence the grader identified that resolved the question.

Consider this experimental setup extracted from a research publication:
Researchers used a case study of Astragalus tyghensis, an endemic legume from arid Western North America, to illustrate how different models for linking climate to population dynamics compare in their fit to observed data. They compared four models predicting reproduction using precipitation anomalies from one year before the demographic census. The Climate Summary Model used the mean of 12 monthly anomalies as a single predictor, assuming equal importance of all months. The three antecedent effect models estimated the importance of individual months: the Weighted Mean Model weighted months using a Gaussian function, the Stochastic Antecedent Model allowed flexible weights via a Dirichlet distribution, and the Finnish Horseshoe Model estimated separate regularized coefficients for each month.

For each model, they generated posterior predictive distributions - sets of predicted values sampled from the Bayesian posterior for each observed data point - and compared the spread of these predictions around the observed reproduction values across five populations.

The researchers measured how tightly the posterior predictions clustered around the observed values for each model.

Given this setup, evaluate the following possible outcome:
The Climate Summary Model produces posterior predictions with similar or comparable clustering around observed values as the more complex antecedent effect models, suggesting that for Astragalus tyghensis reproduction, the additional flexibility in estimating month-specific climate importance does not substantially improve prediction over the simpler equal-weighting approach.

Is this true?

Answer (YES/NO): YES